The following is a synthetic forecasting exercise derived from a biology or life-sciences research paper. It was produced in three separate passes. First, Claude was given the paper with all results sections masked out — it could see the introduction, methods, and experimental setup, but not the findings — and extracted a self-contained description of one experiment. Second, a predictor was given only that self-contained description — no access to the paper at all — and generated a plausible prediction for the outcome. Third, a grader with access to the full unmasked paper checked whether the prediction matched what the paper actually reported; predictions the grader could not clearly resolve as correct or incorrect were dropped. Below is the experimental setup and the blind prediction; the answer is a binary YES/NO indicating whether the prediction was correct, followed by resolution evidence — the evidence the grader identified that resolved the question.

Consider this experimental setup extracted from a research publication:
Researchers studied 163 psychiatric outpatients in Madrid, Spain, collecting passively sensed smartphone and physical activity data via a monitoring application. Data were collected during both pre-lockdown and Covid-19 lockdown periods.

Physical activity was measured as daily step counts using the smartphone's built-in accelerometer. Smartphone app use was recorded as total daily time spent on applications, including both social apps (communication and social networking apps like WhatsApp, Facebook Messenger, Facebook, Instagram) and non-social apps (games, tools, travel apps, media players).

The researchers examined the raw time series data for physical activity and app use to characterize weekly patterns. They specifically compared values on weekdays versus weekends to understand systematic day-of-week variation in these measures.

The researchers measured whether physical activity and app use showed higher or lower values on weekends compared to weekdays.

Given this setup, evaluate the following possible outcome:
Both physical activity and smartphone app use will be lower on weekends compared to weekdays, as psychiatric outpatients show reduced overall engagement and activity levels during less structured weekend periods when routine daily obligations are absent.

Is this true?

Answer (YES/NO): YES